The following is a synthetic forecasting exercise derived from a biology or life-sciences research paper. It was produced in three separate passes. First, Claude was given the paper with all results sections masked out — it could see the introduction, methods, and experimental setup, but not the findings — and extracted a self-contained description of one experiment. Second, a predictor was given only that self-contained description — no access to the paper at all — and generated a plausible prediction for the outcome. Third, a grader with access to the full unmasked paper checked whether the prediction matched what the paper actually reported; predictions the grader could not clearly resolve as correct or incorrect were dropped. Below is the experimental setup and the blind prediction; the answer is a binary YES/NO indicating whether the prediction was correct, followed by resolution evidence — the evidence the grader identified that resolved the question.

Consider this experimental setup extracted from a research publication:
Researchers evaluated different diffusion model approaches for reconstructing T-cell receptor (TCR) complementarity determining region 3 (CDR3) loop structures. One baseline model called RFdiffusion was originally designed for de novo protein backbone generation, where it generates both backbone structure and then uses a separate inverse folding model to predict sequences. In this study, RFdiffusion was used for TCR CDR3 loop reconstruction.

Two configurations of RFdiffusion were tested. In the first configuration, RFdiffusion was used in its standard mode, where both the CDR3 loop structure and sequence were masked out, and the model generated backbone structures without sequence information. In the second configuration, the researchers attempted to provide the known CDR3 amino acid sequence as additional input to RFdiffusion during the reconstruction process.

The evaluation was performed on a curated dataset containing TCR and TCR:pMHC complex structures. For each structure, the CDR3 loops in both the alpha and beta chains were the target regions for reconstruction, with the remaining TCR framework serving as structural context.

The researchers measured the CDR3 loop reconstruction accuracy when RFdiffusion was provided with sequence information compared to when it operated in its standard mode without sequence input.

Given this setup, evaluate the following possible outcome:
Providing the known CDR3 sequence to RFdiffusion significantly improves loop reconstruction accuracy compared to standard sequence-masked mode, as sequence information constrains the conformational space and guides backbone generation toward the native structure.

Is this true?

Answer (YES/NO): NO